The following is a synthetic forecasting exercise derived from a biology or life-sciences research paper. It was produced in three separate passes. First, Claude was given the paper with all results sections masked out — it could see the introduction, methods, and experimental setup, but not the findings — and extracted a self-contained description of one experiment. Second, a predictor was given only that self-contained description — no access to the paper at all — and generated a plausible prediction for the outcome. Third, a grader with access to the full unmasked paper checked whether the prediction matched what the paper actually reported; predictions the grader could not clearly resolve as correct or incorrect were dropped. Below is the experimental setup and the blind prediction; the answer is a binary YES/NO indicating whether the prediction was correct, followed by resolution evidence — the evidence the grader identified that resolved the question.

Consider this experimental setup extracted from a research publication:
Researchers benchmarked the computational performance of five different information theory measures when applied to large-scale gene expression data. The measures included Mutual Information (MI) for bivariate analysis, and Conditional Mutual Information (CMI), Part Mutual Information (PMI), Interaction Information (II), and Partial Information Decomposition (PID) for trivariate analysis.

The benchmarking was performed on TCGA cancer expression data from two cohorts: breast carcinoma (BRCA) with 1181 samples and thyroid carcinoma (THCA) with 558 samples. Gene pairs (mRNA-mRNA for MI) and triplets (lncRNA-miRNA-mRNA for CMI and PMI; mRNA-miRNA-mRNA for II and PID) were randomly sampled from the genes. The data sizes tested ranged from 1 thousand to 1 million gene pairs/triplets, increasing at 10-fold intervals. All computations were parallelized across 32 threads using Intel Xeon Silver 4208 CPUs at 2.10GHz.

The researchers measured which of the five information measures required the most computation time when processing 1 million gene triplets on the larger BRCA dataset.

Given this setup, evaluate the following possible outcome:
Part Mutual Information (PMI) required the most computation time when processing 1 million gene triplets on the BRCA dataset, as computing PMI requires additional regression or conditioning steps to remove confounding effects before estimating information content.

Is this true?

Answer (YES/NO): YES